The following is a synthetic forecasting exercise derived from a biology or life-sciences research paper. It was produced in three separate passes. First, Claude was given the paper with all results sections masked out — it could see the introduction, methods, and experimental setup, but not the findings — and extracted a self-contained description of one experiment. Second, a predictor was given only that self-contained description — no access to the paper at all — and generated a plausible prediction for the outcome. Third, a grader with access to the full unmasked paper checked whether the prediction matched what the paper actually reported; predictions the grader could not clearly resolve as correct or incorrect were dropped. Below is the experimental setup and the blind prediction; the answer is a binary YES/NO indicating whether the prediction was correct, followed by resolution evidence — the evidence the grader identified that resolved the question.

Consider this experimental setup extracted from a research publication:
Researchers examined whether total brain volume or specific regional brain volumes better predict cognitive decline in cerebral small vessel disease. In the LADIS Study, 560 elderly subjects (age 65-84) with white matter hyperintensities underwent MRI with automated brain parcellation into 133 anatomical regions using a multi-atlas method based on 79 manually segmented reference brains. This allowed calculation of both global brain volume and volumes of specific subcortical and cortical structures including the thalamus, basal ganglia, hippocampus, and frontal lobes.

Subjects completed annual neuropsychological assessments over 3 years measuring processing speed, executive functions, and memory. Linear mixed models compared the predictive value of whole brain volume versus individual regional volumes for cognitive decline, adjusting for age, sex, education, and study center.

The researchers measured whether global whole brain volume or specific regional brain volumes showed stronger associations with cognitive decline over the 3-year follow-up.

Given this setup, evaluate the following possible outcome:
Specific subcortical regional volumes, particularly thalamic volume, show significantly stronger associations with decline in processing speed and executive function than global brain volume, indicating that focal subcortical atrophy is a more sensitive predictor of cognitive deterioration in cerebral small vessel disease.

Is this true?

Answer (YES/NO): NO